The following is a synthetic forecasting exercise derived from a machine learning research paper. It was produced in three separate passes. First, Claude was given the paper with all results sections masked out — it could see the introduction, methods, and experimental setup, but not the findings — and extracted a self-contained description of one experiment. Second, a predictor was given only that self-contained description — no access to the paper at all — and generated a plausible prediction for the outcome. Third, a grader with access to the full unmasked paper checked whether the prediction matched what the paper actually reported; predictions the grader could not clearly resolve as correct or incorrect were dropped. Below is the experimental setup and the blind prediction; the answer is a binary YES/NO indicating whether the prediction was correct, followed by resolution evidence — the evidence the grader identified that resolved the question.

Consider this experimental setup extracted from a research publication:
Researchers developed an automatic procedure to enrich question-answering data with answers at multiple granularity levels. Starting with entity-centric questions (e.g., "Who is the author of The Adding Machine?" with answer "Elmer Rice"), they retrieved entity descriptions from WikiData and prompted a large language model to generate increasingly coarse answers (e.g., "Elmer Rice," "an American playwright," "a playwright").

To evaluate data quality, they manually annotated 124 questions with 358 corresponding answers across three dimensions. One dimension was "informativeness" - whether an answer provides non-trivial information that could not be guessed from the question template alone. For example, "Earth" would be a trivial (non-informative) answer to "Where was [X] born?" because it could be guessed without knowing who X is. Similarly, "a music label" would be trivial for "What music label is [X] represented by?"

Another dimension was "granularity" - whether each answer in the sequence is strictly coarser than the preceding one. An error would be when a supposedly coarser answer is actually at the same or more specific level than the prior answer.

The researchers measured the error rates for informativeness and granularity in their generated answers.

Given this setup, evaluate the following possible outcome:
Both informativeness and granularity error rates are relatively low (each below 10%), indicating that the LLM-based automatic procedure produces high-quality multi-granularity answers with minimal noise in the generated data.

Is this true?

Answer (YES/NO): YES